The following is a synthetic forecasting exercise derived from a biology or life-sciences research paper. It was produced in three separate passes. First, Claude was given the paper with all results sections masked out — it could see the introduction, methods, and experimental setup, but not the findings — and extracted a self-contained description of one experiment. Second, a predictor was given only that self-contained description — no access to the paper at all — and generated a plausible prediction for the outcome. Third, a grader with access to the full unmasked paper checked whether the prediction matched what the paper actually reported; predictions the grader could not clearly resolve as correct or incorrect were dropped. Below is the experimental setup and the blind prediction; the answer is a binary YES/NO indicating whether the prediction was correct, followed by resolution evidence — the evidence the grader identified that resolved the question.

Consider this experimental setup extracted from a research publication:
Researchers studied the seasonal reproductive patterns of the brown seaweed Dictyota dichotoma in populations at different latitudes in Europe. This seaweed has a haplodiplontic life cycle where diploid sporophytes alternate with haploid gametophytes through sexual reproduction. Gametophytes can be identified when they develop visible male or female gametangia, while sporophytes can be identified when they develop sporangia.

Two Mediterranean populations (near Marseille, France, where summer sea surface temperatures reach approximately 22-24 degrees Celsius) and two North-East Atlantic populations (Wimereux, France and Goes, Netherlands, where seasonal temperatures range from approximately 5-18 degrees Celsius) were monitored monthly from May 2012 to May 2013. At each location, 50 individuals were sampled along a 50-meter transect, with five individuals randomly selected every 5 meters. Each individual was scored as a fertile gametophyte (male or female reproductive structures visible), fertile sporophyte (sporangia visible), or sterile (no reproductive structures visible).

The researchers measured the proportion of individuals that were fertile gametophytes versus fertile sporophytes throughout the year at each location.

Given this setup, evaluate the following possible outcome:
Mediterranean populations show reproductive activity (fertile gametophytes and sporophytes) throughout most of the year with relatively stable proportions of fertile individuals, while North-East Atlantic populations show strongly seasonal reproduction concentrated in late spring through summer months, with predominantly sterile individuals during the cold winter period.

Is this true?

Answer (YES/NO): NO